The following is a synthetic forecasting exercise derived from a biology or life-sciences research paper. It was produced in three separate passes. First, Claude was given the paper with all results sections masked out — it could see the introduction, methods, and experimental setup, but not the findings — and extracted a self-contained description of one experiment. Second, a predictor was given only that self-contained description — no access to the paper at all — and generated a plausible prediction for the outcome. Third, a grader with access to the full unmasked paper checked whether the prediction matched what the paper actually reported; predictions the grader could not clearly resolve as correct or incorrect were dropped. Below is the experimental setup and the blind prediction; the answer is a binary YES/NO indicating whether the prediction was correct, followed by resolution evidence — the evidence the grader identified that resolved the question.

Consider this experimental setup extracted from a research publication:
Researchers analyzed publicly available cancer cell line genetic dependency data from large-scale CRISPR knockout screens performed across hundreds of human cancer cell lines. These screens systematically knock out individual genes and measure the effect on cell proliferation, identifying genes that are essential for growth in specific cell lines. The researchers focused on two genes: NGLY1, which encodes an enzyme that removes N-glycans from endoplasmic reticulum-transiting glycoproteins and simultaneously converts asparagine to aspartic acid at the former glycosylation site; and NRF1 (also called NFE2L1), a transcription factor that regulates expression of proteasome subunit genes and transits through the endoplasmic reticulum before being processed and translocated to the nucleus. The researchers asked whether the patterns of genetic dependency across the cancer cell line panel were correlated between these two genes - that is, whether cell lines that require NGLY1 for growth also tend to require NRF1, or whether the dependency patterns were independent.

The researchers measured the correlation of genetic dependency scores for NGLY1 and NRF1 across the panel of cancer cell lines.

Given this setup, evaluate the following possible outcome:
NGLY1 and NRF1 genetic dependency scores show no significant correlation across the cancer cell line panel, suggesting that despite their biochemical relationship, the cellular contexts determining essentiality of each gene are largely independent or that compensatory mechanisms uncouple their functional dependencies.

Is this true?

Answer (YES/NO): NO